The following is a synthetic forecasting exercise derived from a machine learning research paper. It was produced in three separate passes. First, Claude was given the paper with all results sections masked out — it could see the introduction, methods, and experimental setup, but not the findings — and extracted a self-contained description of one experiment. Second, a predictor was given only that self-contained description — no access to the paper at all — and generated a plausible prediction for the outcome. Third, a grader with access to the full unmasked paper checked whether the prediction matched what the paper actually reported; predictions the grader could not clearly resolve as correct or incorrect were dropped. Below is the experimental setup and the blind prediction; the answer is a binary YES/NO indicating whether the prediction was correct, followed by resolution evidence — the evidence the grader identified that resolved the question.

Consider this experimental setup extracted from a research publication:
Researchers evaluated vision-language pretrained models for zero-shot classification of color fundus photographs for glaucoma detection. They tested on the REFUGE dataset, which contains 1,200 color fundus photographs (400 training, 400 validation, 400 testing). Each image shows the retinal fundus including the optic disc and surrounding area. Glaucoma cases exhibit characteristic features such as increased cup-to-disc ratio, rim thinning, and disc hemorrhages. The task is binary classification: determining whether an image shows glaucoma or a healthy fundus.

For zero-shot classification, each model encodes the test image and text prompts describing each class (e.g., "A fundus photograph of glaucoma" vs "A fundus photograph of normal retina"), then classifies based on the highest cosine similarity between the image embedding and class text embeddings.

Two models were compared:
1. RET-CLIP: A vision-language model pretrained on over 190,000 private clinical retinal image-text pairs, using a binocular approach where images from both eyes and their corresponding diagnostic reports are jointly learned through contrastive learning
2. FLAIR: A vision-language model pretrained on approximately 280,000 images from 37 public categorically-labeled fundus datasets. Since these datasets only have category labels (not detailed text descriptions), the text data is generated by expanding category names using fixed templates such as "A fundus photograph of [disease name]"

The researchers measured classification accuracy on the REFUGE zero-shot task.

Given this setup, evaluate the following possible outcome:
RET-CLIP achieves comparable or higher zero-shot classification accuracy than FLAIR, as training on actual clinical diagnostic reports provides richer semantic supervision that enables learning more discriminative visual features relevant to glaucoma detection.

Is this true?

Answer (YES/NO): NO